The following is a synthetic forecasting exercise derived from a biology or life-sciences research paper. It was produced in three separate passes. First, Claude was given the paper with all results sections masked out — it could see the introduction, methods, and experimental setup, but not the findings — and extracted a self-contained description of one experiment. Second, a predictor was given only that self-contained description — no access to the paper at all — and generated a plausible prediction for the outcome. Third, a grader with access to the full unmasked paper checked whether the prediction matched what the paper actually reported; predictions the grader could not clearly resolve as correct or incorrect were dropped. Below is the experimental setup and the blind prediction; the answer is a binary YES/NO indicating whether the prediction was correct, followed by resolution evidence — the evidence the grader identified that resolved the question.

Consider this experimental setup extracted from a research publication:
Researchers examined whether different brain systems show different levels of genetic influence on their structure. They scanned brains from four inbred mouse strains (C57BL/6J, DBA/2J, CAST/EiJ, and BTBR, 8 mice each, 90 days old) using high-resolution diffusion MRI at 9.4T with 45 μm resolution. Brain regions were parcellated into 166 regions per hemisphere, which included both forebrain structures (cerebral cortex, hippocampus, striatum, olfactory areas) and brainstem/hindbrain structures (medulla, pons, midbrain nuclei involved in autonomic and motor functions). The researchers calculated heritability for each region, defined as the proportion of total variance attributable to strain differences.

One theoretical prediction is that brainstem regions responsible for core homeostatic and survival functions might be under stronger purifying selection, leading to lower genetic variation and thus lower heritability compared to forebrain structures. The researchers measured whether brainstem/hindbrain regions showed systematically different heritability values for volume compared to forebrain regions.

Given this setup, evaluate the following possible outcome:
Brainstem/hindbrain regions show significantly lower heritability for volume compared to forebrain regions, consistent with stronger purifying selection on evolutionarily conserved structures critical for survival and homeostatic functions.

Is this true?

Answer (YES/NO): NO